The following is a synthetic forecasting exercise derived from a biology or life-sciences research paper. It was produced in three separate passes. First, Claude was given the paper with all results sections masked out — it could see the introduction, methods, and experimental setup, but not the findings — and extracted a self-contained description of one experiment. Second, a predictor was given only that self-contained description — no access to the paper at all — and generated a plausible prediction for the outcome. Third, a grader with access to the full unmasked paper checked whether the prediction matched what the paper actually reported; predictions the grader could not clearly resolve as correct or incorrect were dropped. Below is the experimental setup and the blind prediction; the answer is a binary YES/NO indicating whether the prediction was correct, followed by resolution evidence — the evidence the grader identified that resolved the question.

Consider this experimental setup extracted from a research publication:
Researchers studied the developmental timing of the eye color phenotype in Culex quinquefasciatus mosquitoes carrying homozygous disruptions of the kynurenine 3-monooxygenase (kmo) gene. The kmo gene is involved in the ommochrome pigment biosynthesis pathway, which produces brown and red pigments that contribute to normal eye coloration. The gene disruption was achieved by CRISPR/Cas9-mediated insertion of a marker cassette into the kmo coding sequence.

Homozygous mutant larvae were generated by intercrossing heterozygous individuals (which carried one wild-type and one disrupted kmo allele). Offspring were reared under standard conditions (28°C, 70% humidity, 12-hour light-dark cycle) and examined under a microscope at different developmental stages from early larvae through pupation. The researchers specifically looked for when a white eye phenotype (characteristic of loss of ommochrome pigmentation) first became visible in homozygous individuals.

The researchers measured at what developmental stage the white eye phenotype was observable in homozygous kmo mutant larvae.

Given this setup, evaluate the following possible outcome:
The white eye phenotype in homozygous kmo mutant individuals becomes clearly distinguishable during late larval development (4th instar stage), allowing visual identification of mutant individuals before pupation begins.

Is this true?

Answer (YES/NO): NO